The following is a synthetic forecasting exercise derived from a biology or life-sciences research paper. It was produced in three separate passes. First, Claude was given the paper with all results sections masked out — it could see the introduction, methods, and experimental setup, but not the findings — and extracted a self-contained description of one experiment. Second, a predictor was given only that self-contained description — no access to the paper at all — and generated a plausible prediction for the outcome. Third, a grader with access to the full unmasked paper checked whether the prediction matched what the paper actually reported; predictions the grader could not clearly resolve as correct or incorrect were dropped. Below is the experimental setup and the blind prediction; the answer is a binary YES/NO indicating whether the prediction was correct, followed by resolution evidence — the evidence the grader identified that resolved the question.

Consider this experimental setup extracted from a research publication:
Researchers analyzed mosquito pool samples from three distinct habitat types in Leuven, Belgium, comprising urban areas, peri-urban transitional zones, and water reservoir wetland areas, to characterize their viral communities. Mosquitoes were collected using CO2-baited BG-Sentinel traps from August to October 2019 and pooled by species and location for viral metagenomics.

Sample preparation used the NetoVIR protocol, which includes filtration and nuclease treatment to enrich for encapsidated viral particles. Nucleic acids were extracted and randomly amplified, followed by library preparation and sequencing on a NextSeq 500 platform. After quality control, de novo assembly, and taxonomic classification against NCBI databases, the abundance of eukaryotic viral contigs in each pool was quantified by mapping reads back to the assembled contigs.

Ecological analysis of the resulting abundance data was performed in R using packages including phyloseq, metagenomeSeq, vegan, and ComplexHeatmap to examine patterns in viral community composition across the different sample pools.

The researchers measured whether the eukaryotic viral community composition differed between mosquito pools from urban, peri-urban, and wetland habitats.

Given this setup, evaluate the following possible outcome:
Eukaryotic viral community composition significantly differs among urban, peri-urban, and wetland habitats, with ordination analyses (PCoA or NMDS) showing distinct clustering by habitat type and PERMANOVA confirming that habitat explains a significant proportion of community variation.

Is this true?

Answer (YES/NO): NO